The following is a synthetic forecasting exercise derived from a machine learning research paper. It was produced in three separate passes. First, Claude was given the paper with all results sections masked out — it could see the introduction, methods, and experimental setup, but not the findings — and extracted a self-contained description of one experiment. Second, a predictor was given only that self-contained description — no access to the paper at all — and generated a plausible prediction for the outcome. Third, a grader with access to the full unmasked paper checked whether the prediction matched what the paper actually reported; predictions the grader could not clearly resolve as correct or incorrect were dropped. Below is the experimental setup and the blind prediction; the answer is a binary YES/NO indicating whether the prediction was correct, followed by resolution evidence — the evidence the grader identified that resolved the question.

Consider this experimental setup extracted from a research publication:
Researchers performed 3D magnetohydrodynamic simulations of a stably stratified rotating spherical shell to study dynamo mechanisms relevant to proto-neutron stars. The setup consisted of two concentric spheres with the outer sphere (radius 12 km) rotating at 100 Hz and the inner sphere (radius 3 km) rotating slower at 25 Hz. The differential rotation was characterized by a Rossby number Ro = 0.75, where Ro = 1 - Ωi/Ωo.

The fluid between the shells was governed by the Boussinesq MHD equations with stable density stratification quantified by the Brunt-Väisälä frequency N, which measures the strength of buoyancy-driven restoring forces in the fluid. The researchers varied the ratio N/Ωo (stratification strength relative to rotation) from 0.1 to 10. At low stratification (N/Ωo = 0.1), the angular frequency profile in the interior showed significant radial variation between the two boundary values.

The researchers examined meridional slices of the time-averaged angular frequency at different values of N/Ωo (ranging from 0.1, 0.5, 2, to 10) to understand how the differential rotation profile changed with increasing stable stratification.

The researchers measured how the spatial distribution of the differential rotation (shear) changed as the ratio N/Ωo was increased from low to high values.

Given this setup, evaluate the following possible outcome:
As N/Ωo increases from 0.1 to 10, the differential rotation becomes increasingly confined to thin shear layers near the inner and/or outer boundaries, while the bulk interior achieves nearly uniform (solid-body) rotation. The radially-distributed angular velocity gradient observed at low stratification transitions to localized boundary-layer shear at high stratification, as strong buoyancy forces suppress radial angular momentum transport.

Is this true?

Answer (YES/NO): YES